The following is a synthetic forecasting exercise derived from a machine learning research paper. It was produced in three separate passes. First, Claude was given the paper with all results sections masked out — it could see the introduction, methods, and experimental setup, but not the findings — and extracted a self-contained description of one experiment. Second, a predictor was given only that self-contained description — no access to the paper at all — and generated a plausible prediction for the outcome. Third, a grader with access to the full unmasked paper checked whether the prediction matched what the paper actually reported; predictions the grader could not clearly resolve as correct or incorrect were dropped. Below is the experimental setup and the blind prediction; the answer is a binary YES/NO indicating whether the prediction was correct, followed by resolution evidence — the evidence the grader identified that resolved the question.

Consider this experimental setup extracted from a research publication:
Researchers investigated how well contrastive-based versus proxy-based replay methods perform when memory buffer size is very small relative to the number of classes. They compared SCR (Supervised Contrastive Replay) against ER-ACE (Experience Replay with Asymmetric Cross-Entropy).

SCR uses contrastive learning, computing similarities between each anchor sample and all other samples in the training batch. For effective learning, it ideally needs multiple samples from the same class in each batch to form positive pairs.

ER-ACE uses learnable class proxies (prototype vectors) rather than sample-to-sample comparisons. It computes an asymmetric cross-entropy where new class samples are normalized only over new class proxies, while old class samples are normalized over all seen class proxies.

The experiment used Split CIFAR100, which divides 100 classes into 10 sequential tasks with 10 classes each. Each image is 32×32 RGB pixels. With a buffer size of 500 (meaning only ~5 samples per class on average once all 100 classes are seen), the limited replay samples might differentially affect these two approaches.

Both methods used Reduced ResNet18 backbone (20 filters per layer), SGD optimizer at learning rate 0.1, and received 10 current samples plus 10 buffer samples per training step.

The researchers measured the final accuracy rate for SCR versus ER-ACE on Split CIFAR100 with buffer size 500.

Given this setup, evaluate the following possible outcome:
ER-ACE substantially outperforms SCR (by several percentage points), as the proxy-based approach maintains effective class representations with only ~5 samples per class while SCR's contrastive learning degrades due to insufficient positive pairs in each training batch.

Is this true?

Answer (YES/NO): YES